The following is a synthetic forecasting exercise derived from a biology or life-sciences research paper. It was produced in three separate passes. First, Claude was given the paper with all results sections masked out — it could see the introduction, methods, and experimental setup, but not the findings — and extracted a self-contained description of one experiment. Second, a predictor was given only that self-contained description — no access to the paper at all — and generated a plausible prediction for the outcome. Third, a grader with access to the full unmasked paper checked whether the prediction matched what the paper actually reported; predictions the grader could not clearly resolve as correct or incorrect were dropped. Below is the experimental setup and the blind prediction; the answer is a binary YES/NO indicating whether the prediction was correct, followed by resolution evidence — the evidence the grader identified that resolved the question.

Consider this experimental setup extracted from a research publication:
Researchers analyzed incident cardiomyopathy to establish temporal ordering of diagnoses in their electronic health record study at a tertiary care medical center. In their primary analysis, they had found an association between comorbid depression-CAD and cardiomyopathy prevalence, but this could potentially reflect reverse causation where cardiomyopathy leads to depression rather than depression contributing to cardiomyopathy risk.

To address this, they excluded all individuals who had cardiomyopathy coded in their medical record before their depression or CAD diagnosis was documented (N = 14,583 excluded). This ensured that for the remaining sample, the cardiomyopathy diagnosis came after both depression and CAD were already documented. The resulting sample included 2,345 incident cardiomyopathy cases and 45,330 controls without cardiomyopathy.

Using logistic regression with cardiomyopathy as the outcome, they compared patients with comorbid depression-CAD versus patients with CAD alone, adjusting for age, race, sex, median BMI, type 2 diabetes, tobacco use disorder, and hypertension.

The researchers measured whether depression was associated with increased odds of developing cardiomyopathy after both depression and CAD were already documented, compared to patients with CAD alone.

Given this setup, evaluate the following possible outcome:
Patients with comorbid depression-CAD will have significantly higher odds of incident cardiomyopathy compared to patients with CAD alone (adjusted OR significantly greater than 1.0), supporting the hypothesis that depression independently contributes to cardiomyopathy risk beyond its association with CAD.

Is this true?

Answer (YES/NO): NO